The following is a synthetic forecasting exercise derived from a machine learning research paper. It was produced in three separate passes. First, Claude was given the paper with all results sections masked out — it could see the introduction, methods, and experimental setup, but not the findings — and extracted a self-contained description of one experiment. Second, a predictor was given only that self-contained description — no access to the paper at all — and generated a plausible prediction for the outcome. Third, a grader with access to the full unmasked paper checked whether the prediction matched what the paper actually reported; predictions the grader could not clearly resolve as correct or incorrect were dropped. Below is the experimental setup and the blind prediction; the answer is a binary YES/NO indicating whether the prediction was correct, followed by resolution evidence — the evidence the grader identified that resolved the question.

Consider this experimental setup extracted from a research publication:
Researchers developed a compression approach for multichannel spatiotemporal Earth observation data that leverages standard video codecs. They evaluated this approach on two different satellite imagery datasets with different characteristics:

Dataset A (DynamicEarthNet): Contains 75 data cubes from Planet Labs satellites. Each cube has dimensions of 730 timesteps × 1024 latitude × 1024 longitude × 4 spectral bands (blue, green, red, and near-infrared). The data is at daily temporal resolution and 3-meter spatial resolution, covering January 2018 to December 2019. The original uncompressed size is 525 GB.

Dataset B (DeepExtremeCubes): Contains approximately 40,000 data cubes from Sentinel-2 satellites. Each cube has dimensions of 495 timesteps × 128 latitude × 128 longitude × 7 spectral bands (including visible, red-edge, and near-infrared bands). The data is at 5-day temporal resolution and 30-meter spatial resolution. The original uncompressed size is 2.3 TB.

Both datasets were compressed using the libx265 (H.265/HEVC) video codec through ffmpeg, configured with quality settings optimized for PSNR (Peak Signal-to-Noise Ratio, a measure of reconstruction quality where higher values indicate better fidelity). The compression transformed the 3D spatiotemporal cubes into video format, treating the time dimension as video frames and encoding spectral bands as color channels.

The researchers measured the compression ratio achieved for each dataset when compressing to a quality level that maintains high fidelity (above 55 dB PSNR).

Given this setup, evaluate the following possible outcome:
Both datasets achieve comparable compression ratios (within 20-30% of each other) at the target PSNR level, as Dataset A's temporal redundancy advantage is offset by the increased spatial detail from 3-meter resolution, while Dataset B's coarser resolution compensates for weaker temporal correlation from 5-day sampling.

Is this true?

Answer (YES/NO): NO